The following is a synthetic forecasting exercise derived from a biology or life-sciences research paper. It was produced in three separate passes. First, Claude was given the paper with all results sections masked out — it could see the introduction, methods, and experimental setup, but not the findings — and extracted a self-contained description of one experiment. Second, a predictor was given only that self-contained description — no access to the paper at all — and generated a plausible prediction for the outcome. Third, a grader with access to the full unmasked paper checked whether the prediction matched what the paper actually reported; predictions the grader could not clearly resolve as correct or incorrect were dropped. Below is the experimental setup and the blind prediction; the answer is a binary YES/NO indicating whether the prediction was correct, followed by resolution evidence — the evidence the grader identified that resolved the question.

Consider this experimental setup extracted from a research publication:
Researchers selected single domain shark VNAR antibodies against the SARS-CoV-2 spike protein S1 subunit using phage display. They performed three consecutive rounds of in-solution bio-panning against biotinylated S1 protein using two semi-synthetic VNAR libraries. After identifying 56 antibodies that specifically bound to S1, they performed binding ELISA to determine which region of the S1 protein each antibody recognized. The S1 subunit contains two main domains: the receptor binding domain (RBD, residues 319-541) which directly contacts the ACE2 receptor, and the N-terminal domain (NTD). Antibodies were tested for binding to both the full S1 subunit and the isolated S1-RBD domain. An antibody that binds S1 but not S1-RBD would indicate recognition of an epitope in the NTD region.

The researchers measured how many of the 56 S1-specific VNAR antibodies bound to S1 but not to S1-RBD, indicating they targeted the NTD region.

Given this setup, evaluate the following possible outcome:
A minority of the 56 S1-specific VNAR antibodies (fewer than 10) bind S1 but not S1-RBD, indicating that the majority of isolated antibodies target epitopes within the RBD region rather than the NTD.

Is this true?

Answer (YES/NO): YES